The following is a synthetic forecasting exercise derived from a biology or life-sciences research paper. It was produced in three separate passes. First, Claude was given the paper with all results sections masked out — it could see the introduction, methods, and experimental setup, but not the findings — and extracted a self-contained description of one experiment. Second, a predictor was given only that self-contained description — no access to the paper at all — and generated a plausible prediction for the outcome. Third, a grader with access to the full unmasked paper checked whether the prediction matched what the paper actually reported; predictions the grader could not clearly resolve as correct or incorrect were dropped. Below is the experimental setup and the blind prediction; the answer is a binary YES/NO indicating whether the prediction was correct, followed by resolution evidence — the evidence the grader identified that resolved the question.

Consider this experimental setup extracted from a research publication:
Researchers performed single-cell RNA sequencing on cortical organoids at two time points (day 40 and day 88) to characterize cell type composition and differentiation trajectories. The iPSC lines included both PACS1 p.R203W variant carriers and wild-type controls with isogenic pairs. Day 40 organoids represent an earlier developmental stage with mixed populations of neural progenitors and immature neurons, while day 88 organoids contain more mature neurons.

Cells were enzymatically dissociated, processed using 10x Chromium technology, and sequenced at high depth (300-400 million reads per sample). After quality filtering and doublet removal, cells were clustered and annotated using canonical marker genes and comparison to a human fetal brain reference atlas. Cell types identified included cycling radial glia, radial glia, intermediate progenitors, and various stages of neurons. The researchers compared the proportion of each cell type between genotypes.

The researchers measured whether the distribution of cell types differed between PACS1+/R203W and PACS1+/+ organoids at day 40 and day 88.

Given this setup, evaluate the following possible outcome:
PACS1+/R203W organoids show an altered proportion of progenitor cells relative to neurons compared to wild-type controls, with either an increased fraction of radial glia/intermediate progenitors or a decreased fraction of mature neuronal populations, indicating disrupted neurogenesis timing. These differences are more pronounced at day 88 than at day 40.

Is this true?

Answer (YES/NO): NO